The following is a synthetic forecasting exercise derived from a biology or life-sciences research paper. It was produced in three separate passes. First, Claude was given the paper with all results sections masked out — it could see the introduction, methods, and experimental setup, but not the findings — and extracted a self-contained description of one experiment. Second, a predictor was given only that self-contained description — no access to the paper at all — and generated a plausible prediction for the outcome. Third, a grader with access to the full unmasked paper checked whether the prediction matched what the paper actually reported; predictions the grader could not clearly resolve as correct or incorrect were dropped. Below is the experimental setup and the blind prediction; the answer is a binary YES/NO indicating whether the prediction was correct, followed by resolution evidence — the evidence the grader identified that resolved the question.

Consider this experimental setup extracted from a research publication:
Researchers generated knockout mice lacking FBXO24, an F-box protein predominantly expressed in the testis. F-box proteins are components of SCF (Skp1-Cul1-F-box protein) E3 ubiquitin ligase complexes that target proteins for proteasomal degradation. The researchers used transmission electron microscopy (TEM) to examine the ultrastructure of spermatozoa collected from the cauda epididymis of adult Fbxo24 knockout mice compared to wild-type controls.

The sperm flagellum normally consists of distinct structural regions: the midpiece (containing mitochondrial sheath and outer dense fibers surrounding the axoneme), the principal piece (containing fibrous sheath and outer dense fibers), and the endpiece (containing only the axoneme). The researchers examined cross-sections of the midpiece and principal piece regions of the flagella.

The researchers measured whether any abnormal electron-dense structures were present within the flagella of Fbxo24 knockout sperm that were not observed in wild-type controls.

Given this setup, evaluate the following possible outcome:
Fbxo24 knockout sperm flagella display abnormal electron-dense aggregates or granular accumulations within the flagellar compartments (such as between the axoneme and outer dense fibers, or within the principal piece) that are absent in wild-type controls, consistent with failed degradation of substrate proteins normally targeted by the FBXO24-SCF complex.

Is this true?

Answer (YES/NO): YES